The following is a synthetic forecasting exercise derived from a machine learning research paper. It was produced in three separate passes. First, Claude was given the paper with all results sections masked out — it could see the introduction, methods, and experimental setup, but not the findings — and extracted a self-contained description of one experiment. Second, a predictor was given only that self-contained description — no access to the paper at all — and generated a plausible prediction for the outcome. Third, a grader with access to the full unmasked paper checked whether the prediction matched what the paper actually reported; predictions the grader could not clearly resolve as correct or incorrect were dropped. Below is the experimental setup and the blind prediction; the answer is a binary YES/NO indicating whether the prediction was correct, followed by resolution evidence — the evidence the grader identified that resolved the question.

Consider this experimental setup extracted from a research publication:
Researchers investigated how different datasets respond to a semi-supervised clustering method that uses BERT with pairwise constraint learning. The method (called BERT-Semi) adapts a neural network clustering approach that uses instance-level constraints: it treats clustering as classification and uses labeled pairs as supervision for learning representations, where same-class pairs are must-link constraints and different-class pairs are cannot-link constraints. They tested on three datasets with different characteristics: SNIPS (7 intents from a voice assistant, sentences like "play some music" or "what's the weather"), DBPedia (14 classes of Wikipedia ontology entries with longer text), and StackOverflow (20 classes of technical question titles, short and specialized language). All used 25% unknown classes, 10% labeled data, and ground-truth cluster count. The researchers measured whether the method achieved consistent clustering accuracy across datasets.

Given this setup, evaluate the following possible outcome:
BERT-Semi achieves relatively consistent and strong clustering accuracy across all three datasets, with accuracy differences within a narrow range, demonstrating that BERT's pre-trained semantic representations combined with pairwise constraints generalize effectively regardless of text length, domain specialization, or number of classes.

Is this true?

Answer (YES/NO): NO